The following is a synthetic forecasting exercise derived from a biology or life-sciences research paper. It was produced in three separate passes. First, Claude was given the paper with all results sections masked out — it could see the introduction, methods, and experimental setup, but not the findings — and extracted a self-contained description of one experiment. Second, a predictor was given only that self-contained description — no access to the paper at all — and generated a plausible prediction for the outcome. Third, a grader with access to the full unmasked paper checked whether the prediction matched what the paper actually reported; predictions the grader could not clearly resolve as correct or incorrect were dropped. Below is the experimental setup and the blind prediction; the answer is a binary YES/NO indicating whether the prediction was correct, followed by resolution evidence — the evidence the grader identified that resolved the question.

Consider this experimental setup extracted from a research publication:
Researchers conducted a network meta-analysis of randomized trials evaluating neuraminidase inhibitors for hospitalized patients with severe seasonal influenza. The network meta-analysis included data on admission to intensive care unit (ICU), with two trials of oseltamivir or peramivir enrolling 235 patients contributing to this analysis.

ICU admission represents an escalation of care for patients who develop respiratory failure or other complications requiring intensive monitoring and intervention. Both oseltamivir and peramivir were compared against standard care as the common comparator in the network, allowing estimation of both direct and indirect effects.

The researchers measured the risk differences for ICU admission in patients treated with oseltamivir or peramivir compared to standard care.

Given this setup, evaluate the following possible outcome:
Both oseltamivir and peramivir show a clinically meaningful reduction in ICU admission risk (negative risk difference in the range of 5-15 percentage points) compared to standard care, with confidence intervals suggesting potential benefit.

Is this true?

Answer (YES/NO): NO